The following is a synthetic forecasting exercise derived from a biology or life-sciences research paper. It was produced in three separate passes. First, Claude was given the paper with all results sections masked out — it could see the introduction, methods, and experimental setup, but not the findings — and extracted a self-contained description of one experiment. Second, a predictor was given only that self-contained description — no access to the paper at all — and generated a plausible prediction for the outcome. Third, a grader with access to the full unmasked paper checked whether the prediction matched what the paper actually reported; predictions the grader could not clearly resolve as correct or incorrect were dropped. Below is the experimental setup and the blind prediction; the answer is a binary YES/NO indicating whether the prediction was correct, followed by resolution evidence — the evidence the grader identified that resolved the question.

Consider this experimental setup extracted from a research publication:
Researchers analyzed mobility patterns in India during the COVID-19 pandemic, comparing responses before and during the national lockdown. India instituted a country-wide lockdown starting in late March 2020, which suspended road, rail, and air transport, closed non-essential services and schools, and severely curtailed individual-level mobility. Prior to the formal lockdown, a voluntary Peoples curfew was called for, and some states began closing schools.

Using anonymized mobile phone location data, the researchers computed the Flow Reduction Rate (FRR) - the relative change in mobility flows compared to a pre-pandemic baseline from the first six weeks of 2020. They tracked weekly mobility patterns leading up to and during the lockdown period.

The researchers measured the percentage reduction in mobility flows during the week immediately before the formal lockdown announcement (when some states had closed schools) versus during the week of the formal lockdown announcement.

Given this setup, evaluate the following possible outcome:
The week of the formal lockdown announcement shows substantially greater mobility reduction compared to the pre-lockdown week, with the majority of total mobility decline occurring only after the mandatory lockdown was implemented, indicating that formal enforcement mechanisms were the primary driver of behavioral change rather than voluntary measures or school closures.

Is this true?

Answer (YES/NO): NO